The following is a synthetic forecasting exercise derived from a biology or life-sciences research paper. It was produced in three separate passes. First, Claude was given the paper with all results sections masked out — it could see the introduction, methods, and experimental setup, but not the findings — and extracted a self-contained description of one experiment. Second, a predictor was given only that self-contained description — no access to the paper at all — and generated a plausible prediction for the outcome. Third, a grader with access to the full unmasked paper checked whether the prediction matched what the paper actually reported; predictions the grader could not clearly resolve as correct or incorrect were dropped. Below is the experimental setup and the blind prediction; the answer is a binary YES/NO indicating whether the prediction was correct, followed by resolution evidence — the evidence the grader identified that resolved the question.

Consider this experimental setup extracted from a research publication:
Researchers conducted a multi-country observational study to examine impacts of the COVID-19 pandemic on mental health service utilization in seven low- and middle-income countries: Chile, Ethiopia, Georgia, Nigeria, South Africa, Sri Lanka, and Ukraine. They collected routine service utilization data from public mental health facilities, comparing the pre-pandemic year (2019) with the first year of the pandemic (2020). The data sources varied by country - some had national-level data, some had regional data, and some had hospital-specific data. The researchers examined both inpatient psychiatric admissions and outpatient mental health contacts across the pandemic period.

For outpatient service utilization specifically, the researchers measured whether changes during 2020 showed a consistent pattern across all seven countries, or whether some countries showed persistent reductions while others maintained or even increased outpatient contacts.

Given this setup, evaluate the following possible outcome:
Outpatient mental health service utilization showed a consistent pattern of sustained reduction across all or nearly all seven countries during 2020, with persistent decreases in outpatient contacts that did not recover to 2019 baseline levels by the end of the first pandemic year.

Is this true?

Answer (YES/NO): NO